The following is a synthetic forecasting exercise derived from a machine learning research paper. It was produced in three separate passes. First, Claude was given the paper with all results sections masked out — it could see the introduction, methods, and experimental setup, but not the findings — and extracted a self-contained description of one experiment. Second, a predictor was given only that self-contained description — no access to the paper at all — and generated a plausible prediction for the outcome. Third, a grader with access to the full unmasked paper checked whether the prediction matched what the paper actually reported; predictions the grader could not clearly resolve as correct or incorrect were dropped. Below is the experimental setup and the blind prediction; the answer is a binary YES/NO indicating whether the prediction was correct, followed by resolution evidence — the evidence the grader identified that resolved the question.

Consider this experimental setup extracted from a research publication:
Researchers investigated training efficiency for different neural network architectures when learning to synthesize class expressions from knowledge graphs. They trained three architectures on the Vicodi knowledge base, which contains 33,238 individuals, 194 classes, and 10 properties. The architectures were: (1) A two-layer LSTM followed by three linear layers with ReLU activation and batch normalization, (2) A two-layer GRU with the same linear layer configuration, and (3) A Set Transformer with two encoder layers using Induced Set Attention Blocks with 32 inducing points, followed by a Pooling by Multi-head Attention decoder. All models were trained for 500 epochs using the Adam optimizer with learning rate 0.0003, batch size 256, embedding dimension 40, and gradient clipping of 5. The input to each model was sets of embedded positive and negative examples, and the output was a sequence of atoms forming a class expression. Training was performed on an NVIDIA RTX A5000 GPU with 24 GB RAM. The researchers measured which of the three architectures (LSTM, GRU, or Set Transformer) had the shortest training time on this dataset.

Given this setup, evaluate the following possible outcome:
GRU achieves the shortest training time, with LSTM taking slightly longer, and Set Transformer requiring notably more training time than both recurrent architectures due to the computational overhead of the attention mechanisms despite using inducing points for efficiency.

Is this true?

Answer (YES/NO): YES